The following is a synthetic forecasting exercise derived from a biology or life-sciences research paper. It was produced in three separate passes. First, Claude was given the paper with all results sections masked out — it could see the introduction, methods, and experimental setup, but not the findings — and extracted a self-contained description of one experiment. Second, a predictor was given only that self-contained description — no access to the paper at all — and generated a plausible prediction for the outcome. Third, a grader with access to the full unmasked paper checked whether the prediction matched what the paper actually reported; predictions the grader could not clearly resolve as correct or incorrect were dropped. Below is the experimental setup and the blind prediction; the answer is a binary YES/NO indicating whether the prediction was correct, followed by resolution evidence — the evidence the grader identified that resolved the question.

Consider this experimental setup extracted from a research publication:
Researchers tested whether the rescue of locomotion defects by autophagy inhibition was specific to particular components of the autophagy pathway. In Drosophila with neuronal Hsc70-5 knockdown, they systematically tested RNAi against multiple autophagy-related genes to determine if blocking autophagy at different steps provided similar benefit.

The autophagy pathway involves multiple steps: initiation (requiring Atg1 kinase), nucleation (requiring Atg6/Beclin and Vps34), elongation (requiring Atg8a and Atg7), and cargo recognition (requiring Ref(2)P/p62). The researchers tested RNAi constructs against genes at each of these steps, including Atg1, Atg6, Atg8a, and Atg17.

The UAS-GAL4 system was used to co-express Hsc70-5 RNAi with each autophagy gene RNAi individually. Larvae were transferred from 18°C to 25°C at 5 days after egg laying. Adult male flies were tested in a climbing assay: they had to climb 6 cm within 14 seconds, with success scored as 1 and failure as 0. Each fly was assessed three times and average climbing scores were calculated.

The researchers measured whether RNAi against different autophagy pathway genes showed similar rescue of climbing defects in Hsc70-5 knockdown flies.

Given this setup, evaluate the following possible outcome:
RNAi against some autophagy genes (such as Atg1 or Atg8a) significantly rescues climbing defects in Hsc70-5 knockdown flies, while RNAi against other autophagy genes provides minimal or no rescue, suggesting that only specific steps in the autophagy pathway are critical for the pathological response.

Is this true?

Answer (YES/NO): NO